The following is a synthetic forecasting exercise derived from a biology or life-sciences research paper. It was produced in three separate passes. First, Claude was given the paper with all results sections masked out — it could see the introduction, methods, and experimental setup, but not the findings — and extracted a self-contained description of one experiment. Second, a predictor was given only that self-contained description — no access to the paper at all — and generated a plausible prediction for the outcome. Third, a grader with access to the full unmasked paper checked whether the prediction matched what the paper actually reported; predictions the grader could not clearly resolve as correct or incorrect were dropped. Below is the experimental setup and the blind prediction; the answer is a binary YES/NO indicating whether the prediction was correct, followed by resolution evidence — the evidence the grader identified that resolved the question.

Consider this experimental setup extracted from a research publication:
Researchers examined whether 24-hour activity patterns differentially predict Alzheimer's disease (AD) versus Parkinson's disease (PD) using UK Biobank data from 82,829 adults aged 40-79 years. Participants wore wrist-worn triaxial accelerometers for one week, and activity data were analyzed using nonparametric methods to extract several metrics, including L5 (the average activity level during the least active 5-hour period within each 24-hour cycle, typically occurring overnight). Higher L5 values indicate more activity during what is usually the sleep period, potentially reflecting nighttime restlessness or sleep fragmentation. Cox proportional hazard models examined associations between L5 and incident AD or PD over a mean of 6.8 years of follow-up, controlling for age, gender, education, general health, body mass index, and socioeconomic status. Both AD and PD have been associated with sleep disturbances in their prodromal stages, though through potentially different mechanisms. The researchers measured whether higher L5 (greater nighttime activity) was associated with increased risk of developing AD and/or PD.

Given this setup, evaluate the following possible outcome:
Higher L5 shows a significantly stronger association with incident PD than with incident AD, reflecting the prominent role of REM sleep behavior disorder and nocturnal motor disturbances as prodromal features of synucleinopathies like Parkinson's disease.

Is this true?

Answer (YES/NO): NO